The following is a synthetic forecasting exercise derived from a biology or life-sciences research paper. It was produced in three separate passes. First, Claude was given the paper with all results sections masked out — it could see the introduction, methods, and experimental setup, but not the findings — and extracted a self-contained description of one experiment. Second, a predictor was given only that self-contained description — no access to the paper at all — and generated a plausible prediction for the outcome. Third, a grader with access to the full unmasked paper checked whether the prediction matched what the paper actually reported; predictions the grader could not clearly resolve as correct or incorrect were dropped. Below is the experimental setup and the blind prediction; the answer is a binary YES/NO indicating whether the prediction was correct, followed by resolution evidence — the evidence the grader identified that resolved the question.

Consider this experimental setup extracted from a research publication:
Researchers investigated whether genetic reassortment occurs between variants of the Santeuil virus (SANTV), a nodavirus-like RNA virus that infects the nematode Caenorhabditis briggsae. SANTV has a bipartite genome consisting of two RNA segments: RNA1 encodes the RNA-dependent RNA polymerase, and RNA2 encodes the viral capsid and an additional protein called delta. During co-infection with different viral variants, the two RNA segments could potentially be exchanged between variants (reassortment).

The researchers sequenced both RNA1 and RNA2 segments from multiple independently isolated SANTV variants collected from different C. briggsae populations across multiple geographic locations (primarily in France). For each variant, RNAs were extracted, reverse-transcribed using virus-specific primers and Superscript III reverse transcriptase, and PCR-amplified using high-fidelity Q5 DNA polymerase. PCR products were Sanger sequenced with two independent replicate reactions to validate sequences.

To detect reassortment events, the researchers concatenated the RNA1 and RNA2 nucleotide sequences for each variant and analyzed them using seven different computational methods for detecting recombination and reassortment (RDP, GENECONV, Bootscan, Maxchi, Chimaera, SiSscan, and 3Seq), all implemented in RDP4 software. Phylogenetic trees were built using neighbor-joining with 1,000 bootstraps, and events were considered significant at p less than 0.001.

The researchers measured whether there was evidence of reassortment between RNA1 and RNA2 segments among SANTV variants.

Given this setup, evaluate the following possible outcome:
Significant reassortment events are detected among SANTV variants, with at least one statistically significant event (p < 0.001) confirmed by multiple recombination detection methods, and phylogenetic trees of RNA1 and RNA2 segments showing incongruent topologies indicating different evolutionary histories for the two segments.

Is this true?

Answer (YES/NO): YES